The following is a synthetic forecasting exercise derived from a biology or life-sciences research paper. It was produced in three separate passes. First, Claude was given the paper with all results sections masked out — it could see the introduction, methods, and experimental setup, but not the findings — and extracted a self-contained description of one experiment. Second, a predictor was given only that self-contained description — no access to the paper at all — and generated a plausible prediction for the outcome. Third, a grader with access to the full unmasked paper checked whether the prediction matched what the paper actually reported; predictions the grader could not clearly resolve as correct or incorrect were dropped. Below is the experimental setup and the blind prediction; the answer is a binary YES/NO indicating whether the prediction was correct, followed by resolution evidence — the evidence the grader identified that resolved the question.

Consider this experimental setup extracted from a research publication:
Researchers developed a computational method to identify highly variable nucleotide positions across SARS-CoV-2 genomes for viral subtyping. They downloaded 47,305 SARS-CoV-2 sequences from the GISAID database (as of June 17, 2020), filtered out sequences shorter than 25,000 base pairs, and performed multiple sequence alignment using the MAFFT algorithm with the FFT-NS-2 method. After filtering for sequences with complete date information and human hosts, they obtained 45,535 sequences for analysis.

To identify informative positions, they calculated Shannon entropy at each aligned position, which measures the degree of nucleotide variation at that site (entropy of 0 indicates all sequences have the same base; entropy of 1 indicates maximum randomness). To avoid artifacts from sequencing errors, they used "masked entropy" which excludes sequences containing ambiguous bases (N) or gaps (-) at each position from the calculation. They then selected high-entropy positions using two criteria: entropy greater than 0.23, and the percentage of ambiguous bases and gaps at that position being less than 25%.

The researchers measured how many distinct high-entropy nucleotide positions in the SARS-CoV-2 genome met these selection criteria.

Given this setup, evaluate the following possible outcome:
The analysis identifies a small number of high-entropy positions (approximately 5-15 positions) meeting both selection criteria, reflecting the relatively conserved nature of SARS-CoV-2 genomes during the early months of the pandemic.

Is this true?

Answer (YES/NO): NO